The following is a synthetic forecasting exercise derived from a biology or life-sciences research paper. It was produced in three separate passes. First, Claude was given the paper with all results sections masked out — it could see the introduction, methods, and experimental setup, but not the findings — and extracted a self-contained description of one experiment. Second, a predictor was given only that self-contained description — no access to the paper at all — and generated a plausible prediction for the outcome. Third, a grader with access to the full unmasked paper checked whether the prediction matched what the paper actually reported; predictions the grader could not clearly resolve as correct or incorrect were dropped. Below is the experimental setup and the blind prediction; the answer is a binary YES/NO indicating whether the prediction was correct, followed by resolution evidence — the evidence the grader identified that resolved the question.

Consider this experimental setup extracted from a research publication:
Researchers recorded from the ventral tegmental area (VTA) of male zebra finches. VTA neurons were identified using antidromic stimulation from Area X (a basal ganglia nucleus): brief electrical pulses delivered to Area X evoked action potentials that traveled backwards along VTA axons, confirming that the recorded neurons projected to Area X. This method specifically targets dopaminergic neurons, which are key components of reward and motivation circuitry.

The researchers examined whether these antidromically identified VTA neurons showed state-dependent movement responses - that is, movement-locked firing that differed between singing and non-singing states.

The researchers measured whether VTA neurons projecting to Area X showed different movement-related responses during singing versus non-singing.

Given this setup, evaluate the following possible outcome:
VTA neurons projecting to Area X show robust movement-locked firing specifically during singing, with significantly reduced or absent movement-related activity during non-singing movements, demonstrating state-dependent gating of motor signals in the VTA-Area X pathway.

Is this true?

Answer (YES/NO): NO